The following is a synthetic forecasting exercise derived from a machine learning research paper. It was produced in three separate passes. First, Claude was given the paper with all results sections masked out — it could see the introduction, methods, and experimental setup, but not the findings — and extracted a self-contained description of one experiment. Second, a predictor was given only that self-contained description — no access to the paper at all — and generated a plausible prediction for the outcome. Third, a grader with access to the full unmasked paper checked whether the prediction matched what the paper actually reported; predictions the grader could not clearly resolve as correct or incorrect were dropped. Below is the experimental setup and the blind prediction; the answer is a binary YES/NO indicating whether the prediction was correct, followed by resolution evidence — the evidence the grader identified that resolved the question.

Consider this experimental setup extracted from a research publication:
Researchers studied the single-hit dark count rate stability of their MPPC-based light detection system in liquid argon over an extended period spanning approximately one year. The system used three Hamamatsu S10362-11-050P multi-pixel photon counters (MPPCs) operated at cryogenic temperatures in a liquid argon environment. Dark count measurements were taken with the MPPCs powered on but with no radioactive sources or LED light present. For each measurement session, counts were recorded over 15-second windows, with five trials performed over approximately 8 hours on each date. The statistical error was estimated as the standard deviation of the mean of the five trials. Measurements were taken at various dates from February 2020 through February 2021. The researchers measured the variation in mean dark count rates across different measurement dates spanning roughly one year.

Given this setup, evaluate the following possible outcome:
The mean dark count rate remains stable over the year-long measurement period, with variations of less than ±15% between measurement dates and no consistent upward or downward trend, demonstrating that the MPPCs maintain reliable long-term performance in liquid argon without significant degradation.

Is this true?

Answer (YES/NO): NO